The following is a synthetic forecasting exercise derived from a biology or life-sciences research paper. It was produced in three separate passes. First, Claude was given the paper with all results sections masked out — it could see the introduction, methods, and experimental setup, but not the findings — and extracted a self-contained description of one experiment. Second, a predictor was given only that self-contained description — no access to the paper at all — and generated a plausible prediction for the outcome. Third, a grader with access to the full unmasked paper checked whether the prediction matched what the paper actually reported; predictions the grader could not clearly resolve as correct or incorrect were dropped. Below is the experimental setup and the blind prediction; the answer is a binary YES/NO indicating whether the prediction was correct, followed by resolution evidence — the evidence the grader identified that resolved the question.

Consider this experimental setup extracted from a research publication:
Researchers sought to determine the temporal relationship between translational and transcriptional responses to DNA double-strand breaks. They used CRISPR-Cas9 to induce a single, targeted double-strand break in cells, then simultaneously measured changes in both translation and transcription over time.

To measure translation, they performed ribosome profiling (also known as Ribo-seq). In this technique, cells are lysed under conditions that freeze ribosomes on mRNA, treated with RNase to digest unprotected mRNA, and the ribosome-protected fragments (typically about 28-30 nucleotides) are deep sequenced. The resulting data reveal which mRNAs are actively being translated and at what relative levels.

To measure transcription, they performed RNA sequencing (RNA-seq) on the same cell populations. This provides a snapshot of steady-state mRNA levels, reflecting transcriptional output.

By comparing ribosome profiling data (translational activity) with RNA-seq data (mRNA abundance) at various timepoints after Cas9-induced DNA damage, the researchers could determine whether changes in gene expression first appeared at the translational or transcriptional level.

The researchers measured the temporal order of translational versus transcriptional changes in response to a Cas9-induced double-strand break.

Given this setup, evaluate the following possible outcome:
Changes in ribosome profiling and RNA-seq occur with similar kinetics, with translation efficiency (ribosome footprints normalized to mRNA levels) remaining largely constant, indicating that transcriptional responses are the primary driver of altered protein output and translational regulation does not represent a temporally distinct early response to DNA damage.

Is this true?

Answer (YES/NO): NO